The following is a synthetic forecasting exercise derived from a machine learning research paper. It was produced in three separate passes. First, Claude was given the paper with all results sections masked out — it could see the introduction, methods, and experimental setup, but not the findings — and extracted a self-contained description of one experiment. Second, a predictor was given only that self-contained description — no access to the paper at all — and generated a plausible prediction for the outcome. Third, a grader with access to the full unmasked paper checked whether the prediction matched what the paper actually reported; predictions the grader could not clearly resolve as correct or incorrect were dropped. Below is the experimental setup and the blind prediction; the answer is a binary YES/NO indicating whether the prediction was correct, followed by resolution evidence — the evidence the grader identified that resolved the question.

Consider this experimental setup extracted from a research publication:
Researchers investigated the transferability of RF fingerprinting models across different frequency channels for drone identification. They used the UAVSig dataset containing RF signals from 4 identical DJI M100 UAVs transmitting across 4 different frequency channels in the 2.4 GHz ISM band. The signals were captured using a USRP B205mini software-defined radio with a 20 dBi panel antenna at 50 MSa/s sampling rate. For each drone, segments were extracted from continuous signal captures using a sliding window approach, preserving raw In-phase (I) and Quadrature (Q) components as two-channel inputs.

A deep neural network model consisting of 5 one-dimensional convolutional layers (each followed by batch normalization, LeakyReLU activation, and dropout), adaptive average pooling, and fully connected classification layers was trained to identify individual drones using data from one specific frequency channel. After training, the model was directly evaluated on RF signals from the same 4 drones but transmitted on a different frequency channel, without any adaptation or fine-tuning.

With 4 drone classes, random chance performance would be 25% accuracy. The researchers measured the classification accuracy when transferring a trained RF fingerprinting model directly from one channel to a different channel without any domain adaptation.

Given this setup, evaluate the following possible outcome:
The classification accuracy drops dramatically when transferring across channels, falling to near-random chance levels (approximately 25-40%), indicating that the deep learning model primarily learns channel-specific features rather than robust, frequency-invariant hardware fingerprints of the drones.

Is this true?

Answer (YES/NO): YES